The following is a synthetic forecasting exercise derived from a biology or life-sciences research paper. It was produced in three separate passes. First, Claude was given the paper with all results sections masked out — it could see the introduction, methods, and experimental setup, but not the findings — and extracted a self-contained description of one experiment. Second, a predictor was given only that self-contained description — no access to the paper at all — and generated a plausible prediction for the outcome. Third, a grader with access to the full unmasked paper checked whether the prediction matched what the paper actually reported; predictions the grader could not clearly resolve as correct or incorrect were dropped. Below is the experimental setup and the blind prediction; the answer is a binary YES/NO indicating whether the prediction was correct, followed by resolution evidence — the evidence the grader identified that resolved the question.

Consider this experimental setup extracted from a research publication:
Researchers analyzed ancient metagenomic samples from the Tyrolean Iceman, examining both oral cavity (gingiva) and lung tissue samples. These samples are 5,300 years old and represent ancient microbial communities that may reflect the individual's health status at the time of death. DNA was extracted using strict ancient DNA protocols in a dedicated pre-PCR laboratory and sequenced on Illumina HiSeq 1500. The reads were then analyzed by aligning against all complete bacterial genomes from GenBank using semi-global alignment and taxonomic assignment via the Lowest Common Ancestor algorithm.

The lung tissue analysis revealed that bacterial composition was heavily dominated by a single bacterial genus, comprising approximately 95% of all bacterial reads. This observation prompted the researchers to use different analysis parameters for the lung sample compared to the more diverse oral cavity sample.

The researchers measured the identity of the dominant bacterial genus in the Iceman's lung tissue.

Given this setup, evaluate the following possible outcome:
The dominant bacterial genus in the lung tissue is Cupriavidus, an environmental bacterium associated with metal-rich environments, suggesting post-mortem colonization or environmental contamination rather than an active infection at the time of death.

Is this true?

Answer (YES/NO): NO